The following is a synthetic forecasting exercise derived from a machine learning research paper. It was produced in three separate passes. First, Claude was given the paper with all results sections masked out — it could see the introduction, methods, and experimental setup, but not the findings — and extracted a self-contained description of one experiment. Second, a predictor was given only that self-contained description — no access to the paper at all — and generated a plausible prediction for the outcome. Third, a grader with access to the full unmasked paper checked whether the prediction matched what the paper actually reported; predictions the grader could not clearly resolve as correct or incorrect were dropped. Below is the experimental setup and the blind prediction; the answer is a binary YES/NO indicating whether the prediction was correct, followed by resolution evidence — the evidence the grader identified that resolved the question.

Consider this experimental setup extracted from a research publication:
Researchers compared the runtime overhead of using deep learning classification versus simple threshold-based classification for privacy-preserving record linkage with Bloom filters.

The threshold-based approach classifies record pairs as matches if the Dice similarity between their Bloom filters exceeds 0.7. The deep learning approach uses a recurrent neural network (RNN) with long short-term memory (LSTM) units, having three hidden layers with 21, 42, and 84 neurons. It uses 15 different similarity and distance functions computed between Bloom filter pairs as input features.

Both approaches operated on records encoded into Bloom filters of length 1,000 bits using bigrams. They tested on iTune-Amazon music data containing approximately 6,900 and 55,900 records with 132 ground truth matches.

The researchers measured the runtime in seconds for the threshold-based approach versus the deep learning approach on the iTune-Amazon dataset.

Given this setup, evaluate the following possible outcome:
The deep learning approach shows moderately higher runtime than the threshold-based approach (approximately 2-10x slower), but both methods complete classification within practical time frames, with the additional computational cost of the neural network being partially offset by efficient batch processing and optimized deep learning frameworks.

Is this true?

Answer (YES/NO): NO